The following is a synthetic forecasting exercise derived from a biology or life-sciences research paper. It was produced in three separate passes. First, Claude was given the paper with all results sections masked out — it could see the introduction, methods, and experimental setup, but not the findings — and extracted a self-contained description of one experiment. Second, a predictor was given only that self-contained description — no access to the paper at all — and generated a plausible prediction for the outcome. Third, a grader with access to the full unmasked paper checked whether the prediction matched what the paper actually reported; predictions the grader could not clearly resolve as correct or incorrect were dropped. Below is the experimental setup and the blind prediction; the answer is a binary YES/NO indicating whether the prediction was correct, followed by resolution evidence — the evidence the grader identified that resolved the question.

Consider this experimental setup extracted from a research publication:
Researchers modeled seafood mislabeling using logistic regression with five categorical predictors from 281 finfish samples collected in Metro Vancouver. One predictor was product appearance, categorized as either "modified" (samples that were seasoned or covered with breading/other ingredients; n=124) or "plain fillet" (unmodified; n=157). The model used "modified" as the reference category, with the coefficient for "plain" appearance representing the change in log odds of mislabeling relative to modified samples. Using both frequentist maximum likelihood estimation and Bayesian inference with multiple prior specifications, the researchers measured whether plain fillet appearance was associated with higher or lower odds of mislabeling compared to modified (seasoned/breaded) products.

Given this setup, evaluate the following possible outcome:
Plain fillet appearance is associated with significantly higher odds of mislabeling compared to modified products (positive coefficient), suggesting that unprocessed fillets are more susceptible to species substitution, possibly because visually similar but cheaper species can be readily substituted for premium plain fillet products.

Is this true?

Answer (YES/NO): YES